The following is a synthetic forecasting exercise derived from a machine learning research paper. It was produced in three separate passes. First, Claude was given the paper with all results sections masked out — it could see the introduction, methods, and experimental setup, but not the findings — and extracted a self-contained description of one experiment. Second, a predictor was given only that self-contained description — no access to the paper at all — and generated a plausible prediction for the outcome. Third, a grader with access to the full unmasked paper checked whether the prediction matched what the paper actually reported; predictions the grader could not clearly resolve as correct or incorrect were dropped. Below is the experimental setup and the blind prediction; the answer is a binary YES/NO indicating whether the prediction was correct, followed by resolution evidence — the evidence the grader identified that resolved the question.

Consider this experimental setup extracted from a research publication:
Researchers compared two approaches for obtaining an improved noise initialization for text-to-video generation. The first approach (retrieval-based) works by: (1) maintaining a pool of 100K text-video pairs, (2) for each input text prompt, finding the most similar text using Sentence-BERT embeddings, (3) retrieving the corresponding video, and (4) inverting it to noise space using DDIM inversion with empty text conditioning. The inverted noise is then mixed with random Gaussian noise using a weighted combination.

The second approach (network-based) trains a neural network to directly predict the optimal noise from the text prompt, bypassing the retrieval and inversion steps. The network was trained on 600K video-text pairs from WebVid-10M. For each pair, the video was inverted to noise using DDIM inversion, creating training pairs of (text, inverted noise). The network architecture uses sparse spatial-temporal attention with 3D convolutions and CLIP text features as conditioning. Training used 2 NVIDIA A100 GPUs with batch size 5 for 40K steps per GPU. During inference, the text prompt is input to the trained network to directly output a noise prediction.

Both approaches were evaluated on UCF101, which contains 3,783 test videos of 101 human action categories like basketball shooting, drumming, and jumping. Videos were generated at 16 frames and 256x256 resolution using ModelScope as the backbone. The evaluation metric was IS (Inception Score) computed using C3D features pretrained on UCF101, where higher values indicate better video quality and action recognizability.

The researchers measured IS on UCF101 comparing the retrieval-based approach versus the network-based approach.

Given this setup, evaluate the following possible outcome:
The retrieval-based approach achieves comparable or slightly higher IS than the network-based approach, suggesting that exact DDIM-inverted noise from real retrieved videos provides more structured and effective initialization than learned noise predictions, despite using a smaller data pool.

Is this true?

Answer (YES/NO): NO